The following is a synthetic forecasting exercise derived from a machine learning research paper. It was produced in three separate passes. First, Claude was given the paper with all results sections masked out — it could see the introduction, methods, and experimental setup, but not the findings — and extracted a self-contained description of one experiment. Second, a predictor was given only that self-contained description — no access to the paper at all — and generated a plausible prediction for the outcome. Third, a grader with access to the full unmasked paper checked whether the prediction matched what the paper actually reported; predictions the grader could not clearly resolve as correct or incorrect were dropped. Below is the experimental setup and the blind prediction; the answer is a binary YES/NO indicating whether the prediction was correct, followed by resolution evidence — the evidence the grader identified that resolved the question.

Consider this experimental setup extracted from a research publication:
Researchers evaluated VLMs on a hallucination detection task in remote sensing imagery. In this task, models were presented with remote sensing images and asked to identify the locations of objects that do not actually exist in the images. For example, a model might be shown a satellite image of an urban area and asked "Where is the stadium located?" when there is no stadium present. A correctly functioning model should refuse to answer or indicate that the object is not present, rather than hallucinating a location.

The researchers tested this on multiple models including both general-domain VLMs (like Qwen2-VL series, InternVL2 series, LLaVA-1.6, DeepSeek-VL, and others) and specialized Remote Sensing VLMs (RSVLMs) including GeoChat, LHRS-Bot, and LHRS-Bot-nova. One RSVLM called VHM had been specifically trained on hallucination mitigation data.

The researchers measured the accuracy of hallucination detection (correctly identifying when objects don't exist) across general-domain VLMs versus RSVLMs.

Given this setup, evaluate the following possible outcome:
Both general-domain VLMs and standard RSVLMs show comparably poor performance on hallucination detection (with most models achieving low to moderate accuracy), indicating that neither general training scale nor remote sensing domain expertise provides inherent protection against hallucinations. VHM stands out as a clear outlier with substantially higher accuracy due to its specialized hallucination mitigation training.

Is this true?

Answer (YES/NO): NO